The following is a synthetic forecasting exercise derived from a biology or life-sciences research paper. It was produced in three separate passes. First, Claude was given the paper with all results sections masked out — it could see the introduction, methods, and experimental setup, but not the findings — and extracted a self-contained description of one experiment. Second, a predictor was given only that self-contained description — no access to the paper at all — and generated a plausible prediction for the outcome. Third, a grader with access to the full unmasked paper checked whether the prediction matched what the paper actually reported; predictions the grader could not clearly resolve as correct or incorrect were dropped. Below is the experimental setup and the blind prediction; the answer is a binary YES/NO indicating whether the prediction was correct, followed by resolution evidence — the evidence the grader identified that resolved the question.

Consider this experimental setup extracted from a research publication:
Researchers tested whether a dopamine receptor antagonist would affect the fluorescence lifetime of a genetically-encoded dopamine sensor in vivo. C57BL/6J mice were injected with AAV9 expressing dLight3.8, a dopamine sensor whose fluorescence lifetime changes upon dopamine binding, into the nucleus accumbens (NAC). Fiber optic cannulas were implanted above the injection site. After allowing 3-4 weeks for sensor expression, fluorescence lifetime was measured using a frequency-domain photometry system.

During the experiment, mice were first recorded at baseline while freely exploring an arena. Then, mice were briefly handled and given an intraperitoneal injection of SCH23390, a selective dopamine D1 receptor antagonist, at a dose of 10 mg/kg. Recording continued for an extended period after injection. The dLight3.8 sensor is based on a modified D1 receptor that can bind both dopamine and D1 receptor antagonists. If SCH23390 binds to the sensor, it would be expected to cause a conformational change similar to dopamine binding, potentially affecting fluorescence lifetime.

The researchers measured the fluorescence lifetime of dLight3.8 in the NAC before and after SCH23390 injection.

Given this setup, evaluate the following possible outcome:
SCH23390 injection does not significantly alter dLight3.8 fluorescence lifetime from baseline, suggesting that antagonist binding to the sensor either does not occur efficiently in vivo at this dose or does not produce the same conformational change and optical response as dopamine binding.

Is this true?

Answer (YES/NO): NO